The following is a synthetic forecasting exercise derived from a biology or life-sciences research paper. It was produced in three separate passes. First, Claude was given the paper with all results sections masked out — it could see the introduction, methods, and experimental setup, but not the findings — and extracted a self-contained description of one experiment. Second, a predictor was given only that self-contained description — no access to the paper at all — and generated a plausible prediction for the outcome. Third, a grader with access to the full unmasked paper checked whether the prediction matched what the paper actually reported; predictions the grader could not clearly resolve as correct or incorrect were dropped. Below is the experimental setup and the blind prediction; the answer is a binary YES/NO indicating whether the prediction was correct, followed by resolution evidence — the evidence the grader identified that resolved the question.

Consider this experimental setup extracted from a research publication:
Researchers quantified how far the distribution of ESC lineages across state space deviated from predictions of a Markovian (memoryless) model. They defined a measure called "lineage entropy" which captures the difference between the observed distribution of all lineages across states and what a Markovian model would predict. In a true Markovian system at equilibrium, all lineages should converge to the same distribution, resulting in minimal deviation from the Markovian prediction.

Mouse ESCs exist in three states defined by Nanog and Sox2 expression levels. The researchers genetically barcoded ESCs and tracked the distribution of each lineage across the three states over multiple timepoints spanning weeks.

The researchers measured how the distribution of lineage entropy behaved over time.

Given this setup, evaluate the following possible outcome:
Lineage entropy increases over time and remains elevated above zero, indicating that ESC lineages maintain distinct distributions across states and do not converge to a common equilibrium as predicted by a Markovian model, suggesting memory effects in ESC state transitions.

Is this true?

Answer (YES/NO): NO